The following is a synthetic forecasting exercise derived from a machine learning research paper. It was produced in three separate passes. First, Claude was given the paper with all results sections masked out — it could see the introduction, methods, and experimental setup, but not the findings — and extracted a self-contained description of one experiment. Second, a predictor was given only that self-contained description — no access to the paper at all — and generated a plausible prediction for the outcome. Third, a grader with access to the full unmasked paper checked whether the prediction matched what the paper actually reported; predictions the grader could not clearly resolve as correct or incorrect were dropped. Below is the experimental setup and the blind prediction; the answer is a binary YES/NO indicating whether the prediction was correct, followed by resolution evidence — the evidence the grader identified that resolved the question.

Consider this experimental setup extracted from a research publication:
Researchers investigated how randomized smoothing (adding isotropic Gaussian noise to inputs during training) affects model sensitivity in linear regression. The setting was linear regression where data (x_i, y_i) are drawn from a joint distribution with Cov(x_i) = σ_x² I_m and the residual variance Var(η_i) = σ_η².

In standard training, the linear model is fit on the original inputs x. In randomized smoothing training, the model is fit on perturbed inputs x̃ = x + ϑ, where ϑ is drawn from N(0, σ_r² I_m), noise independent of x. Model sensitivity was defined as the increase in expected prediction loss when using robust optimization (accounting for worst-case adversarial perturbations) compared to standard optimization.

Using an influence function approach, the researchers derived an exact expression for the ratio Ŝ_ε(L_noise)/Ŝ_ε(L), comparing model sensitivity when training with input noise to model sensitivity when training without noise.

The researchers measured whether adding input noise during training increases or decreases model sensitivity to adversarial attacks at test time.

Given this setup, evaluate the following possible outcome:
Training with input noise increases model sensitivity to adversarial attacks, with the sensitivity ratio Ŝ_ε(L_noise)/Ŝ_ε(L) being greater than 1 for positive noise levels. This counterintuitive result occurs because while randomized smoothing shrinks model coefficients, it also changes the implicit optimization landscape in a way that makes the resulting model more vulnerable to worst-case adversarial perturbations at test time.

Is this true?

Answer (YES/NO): NO